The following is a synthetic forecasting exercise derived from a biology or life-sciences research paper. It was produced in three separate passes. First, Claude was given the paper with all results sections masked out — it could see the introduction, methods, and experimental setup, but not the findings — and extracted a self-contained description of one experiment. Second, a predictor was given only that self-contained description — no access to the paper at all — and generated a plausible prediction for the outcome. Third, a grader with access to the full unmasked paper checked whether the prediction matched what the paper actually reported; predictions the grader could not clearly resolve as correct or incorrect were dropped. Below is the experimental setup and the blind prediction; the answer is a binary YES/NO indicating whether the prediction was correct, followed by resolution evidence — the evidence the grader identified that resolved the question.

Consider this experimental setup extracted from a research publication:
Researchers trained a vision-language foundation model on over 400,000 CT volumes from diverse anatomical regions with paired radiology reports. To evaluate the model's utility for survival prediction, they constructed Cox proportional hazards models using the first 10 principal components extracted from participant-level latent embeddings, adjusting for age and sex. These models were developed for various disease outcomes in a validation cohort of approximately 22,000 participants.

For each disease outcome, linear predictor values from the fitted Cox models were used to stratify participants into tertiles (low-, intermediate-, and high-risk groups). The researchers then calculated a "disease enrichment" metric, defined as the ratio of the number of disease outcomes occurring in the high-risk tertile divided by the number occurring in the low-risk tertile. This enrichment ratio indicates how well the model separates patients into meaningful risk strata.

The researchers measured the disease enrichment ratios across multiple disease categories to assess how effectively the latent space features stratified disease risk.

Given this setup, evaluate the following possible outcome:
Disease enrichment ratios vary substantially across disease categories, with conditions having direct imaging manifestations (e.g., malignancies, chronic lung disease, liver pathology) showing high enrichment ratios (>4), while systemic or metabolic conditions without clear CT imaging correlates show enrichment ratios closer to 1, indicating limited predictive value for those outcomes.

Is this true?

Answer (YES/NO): NO